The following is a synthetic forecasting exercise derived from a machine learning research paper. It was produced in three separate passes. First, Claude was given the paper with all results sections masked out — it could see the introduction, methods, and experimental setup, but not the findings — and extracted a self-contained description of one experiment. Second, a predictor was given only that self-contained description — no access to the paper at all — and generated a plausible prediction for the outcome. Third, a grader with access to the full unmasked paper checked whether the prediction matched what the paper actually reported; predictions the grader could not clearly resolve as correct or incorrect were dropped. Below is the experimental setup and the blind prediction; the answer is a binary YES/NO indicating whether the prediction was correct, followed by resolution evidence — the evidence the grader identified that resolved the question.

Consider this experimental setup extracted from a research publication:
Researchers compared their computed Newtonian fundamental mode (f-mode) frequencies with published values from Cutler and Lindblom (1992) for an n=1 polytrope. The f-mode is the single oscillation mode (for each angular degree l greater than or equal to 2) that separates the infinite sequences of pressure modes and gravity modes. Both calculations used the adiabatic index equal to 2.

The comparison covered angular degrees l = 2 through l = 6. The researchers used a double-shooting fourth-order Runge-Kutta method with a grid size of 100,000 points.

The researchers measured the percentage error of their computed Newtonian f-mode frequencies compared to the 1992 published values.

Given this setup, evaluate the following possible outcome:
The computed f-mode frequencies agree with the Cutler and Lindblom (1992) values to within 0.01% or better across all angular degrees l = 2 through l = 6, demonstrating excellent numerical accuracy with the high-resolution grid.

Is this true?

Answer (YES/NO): NO